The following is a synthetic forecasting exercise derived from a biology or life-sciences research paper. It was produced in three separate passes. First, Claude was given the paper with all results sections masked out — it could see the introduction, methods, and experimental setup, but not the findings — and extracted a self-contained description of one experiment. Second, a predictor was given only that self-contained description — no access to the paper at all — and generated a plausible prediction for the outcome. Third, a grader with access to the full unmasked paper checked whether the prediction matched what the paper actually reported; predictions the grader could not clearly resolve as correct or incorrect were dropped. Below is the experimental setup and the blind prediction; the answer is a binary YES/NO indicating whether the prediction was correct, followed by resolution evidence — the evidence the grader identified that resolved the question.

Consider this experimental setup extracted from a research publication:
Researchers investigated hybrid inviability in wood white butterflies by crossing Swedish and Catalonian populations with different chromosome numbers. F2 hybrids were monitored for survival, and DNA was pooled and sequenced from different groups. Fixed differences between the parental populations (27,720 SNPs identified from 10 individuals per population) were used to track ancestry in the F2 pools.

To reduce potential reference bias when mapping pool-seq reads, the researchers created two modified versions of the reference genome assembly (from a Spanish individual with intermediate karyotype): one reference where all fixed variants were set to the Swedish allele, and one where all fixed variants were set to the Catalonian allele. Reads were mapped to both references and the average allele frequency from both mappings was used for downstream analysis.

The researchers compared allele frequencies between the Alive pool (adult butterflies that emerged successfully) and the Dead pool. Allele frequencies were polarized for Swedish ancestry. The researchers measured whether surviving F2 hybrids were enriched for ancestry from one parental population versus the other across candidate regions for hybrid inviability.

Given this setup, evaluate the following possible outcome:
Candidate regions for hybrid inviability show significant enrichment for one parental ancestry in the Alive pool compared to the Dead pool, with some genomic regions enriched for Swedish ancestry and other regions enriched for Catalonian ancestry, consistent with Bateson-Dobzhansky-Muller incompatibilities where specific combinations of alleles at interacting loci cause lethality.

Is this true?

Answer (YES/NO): YES